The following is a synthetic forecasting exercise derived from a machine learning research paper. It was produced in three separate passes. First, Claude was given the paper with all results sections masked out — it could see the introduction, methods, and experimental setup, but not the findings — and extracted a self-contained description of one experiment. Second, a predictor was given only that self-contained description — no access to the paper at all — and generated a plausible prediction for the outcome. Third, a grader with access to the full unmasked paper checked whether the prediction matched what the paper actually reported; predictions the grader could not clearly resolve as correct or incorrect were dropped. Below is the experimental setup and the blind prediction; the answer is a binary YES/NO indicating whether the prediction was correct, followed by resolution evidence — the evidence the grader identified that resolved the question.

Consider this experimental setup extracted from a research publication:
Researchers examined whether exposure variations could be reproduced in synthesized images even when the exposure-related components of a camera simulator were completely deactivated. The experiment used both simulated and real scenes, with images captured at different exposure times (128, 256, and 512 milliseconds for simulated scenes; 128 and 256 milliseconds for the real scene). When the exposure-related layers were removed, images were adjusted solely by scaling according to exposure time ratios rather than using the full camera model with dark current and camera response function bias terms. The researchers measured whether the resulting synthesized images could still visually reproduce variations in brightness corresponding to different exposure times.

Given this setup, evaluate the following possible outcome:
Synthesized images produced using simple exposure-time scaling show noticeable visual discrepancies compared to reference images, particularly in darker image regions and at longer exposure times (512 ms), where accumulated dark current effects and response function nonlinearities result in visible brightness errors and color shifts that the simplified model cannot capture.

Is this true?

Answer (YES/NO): NO